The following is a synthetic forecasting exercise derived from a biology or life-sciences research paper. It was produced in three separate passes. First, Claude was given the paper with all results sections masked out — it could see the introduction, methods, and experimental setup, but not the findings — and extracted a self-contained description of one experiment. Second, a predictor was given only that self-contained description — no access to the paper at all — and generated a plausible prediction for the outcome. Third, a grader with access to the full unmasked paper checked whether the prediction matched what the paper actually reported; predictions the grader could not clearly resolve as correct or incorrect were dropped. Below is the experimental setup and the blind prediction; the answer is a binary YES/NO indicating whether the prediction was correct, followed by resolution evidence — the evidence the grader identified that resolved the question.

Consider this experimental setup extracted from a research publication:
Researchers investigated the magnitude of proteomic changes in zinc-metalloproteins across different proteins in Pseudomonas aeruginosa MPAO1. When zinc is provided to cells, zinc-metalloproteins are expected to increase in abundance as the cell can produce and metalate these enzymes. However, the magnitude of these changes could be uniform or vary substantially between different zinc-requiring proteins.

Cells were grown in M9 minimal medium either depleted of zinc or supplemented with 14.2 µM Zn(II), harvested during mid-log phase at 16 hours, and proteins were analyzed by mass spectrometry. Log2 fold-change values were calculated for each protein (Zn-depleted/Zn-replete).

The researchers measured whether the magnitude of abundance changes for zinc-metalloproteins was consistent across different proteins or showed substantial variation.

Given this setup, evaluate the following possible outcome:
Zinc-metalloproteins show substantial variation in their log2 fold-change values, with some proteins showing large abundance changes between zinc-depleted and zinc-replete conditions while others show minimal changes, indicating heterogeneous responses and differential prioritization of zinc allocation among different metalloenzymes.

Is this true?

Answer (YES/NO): YES